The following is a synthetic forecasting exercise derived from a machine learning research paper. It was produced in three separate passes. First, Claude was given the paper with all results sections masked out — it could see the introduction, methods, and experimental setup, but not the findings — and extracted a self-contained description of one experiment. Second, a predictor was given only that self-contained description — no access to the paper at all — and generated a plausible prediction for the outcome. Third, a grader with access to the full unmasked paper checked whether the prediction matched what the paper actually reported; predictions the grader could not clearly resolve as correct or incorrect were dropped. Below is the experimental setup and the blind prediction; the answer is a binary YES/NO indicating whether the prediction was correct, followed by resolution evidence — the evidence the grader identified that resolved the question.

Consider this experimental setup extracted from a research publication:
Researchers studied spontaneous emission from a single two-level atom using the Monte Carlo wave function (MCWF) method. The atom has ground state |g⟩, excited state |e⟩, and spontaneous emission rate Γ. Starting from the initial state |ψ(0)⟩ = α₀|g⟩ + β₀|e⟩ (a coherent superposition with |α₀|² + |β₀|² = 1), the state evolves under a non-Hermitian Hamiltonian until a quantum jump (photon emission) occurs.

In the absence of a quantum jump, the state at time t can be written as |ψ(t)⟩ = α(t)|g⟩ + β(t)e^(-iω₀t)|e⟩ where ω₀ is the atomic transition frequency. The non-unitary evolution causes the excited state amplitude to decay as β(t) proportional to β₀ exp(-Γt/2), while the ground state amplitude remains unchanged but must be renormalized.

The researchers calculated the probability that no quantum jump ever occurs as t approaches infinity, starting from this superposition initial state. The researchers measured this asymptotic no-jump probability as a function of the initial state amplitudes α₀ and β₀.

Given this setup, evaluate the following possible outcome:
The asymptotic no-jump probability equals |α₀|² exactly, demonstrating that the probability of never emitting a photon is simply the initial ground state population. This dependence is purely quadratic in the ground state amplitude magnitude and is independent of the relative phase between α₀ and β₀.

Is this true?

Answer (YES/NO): YES